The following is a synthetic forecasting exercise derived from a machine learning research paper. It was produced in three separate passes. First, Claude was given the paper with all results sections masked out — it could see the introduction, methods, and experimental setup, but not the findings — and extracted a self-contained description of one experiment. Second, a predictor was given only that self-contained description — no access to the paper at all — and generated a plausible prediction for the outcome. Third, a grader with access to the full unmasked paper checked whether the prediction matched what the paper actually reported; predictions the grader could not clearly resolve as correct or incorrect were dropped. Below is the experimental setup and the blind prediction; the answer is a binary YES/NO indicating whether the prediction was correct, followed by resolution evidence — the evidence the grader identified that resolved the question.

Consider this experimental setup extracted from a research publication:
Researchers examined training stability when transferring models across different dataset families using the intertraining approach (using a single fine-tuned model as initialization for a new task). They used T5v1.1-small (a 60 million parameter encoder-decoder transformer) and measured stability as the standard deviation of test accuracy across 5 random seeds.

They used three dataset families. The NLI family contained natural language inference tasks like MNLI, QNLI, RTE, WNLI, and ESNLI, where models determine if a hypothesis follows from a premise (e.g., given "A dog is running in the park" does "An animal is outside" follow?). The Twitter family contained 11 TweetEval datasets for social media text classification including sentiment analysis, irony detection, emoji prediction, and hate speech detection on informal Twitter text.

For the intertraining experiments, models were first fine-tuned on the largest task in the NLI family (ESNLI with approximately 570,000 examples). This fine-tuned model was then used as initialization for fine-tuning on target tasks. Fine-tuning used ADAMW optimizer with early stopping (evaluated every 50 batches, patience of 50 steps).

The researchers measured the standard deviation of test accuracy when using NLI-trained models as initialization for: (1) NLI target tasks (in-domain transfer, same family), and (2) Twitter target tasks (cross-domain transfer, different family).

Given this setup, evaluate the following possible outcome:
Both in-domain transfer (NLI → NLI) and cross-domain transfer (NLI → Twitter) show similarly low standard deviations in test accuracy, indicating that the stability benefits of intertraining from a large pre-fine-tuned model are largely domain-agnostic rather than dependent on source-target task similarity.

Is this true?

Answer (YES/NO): NO